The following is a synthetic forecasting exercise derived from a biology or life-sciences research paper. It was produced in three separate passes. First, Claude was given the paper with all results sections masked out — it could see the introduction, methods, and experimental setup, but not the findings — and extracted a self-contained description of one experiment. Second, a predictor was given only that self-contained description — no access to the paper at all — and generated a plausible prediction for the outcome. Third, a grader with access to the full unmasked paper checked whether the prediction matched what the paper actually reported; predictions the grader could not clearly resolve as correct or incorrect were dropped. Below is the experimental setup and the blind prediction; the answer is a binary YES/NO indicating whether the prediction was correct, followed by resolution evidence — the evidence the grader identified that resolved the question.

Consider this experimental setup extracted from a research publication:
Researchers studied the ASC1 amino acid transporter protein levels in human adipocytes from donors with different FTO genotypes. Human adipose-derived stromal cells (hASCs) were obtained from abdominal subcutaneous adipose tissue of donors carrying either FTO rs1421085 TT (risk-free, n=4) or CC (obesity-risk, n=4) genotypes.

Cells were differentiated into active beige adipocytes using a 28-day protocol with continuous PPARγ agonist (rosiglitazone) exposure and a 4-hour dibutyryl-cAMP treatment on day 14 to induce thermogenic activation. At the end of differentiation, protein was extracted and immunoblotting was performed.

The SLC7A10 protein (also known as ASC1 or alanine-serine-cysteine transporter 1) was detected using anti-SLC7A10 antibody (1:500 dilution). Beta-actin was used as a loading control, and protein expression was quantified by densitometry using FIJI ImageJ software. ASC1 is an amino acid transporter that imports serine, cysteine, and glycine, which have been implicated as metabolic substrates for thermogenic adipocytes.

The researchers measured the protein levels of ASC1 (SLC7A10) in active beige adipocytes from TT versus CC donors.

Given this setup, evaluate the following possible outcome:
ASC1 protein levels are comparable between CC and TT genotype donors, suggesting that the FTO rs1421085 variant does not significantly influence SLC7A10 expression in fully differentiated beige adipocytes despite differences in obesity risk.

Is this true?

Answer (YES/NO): NO